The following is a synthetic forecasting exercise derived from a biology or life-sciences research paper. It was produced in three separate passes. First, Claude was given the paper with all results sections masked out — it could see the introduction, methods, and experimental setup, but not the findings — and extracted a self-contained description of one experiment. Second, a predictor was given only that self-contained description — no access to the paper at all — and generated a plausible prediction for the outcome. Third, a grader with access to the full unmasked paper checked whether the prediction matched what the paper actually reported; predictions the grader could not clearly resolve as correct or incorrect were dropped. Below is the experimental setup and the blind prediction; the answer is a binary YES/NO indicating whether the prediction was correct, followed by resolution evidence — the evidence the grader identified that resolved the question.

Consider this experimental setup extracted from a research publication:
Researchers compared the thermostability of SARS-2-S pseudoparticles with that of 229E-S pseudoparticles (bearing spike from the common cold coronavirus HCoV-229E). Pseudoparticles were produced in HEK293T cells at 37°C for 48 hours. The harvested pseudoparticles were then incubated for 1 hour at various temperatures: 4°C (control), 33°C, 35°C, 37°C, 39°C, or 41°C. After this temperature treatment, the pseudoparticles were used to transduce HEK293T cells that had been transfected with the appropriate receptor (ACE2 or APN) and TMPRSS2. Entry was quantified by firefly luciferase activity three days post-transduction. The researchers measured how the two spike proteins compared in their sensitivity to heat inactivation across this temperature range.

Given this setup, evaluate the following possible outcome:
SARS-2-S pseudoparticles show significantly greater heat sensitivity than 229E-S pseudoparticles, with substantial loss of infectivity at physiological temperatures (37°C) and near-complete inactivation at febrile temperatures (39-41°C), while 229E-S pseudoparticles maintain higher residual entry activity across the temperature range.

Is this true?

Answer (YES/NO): NO